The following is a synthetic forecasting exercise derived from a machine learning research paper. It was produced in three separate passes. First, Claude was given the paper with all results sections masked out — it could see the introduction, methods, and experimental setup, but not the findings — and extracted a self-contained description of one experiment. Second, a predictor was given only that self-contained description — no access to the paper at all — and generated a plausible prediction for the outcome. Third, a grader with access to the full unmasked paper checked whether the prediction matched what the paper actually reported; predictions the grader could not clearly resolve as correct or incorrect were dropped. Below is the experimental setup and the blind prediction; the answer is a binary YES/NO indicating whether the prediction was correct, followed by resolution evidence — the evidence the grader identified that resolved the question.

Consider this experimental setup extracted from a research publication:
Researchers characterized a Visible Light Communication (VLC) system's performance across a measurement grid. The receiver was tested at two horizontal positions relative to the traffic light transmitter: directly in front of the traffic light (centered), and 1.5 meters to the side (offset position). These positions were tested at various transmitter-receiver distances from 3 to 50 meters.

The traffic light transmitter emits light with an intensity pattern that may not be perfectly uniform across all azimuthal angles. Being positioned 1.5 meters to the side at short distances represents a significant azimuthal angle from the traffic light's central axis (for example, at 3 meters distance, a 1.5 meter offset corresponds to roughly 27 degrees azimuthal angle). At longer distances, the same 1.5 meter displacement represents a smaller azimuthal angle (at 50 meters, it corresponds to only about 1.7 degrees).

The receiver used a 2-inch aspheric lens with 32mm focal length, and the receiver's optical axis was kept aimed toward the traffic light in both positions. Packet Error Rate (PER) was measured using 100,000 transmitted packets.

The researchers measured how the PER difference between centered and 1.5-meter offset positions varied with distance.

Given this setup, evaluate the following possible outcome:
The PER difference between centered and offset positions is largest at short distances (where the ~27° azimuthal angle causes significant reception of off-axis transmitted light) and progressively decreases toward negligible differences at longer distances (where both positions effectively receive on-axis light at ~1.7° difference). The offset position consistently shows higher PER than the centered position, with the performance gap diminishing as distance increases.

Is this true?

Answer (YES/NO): YES